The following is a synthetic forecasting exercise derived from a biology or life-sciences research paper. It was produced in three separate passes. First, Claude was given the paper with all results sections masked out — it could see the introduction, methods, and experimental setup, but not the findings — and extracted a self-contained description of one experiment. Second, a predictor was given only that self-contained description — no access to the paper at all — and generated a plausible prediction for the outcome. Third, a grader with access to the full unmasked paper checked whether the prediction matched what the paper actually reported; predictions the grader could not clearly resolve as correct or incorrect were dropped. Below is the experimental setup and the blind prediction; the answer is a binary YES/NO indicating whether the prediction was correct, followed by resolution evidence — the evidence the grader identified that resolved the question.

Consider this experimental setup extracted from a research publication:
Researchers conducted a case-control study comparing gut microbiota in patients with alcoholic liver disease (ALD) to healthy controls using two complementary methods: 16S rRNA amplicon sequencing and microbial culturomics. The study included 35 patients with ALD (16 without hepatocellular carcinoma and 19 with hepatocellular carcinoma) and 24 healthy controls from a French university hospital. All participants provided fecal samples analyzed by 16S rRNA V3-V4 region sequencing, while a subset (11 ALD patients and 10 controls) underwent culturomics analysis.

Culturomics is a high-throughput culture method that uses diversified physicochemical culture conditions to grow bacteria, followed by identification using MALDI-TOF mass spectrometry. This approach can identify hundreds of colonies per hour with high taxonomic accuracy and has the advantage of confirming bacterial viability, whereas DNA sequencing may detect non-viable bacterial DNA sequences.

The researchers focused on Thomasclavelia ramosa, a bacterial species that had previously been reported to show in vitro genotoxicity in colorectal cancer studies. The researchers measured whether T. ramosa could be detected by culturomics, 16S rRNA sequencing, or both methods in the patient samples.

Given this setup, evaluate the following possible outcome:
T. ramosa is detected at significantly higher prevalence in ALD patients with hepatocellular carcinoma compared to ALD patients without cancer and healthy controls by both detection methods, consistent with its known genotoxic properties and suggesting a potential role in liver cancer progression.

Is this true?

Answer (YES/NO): NO